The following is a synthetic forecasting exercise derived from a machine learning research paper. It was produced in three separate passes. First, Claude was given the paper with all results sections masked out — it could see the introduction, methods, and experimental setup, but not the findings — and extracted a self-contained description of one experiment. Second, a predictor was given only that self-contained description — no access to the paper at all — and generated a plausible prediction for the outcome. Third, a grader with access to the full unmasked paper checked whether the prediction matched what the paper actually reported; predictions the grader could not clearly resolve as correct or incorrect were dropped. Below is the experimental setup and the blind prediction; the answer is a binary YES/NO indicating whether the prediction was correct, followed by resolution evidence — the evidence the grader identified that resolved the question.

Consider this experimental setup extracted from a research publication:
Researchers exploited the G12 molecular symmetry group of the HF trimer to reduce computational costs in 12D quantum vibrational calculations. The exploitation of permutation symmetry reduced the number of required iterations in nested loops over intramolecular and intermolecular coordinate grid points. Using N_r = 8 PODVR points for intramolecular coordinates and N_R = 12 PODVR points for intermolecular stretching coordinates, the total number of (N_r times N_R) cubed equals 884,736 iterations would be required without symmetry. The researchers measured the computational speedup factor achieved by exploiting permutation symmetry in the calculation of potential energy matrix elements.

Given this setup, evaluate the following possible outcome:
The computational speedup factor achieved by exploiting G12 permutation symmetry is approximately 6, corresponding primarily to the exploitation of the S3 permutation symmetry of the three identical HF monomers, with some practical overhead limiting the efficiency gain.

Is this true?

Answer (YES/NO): YES